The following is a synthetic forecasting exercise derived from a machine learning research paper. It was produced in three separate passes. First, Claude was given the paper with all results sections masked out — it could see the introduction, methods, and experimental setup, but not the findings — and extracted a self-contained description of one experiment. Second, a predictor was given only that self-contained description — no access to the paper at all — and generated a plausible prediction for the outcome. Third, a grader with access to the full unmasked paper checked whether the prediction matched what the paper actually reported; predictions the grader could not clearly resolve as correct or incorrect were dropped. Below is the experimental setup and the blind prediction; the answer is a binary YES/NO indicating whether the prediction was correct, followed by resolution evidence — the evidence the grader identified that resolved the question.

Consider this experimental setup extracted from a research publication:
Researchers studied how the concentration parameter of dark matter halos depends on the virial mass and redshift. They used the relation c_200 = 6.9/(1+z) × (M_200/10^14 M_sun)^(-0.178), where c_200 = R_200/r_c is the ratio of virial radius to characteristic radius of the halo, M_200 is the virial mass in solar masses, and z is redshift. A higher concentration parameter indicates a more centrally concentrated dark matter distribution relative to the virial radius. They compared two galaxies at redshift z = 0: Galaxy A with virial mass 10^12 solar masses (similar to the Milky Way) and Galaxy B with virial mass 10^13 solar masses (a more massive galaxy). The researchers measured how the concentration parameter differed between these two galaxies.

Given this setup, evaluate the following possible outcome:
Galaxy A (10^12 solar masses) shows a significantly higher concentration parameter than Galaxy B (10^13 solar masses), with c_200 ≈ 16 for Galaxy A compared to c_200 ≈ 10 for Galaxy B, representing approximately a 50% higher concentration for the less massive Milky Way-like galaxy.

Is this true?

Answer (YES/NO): YES